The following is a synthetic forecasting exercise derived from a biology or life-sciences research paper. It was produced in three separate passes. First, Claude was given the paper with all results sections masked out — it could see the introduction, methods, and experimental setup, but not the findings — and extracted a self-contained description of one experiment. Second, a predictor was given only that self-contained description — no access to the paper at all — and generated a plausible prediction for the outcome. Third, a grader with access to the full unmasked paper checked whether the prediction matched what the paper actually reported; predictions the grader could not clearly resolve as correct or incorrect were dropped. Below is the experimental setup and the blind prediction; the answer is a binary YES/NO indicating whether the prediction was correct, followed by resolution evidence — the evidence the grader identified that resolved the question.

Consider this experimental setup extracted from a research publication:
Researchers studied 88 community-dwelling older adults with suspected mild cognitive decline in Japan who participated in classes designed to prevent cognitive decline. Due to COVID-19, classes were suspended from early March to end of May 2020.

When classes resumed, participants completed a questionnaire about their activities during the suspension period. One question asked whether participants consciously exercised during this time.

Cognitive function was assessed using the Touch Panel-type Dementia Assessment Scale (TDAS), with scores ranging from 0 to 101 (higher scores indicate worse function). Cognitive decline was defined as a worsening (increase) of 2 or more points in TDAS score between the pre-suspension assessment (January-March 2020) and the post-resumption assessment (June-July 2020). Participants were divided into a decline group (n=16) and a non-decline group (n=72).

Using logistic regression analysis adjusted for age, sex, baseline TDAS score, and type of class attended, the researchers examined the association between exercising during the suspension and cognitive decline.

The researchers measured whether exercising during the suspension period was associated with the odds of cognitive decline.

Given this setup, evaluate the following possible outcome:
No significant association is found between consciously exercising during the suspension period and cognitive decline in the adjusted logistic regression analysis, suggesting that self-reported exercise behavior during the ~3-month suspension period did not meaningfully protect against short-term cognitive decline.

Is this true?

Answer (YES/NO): YES